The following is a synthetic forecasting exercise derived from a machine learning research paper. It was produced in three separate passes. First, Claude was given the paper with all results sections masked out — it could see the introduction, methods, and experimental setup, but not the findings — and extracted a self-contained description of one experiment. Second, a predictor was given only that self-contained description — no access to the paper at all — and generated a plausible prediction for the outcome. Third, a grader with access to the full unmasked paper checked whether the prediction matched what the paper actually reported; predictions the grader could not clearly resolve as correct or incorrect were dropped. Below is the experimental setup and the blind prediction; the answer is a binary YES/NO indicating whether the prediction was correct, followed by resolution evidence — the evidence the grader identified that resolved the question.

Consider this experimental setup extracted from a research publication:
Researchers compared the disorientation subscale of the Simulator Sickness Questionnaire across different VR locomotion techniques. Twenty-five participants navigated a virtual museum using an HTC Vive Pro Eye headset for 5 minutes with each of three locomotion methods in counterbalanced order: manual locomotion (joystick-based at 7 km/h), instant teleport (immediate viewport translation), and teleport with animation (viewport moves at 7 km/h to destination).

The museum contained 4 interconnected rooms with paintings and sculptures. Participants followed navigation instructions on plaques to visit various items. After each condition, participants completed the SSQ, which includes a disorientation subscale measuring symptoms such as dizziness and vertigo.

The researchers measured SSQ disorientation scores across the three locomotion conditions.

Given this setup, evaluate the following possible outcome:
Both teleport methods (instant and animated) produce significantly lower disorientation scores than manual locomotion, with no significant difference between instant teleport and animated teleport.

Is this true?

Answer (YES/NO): NO